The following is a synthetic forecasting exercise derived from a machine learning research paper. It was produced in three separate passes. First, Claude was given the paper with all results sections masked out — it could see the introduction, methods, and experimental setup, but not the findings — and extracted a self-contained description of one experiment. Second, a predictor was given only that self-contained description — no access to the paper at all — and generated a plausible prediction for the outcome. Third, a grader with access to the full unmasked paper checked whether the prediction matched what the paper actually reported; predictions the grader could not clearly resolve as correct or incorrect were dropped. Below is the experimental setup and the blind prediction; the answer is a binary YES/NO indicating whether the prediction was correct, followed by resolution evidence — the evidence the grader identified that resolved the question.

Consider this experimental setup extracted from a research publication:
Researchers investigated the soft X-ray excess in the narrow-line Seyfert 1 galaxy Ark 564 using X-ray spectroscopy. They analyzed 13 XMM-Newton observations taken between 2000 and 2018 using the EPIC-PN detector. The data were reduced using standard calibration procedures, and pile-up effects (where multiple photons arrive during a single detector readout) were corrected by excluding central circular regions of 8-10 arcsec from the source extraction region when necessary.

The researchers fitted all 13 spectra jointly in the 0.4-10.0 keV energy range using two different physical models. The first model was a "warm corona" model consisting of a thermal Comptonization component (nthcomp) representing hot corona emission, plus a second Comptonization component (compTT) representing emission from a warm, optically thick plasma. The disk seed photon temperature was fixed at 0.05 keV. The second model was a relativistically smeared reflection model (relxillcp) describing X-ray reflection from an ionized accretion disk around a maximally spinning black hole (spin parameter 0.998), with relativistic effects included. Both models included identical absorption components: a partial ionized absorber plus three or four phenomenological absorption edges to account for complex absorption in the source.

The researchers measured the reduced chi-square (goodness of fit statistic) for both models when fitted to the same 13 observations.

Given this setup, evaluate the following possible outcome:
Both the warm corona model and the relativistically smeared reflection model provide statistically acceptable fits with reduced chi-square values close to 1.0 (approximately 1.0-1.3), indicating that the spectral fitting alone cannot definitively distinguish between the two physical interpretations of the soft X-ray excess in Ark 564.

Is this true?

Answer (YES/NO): YES